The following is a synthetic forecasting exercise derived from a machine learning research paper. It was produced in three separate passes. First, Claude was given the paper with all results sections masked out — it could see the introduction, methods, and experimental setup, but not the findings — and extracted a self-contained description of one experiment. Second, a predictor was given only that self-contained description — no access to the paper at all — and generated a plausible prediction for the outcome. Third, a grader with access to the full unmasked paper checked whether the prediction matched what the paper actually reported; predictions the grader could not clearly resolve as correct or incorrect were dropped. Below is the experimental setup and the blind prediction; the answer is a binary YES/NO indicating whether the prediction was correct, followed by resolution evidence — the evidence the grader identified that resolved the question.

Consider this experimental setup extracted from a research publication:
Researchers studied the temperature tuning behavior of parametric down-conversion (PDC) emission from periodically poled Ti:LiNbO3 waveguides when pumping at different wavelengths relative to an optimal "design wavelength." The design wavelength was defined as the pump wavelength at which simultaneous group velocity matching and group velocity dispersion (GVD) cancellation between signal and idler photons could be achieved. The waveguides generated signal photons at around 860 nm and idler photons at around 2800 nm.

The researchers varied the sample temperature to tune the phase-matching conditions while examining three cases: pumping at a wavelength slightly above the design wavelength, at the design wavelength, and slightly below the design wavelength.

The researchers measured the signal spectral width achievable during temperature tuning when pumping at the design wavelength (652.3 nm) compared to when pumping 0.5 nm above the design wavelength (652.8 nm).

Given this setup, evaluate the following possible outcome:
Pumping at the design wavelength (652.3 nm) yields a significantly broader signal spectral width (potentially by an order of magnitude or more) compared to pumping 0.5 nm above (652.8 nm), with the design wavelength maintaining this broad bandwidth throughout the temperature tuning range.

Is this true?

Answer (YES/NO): NO